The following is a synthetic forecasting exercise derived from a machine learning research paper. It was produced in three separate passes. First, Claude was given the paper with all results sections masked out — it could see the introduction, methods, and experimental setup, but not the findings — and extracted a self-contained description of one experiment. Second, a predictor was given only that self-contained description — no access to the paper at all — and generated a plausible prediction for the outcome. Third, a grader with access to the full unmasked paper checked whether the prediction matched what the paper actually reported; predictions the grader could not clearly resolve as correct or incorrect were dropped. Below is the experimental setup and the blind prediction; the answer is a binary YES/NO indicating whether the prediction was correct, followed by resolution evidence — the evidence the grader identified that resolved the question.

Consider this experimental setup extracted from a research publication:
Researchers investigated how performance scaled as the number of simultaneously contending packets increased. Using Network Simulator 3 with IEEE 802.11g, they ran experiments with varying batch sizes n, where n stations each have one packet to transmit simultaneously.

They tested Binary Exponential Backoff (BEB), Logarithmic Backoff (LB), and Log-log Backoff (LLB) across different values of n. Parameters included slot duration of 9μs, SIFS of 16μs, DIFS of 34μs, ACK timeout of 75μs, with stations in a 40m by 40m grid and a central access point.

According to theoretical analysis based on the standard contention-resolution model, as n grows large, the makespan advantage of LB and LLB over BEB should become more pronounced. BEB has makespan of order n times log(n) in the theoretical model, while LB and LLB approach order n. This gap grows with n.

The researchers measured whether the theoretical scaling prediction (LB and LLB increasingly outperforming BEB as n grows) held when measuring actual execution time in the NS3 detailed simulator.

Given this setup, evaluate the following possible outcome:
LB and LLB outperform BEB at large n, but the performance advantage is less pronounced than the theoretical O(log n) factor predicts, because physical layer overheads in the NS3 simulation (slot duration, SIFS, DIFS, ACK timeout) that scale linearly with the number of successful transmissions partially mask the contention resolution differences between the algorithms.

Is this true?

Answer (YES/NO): NO